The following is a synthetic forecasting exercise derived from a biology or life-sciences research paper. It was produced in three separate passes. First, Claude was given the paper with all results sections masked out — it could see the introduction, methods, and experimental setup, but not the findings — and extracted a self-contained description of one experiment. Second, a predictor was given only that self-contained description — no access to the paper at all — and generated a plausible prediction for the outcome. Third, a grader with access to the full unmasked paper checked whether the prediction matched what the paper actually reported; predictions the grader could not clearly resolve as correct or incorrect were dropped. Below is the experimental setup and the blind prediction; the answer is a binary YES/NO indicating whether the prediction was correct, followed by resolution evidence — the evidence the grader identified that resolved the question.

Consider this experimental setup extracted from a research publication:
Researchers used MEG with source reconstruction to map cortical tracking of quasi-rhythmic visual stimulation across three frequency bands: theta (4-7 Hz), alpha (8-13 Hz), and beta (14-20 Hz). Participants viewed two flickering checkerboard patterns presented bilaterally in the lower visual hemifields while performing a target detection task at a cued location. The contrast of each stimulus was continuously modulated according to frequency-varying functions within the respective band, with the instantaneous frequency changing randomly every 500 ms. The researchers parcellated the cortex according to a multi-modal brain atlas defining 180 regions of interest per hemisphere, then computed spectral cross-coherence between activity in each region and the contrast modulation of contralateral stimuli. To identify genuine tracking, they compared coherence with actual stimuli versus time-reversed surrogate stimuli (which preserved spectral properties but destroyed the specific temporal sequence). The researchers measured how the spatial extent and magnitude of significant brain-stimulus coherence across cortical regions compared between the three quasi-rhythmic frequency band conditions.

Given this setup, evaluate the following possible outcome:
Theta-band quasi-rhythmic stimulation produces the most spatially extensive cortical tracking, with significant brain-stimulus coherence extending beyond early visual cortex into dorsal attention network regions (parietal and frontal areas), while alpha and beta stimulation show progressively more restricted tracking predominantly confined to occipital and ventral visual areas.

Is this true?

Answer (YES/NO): NO